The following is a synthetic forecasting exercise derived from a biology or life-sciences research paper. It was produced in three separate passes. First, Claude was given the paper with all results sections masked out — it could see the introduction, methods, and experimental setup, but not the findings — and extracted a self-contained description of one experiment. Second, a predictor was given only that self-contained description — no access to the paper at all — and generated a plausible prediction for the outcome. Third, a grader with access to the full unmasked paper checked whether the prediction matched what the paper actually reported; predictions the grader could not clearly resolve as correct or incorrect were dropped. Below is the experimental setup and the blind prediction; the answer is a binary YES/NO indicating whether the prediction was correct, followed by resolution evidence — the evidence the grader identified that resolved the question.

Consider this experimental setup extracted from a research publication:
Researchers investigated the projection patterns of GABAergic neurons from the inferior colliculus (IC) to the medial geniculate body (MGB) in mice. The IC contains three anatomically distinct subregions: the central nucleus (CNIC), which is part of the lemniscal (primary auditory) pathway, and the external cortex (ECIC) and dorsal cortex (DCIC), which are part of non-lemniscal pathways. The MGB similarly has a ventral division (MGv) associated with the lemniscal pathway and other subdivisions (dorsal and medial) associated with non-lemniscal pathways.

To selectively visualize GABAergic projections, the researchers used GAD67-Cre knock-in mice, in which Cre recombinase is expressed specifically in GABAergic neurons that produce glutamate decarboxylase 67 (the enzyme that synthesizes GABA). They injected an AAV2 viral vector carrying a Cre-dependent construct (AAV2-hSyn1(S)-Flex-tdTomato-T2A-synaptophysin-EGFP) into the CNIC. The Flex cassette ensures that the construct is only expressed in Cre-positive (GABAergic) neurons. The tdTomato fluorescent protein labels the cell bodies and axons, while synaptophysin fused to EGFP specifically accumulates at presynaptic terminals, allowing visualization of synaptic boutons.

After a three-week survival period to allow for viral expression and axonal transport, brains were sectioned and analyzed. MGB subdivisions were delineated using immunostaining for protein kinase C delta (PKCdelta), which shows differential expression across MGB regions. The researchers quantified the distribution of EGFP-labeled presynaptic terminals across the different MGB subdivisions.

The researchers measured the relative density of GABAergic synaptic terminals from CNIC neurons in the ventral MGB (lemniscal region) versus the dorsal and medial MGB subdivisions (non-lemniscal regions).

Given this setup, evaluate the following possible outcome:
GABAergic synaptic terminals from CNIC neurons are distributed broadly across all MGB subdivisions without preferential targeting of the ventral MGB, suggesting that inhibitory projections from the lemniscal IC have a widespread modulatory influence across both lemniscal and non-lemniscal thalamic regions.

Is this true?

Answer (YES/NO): NO